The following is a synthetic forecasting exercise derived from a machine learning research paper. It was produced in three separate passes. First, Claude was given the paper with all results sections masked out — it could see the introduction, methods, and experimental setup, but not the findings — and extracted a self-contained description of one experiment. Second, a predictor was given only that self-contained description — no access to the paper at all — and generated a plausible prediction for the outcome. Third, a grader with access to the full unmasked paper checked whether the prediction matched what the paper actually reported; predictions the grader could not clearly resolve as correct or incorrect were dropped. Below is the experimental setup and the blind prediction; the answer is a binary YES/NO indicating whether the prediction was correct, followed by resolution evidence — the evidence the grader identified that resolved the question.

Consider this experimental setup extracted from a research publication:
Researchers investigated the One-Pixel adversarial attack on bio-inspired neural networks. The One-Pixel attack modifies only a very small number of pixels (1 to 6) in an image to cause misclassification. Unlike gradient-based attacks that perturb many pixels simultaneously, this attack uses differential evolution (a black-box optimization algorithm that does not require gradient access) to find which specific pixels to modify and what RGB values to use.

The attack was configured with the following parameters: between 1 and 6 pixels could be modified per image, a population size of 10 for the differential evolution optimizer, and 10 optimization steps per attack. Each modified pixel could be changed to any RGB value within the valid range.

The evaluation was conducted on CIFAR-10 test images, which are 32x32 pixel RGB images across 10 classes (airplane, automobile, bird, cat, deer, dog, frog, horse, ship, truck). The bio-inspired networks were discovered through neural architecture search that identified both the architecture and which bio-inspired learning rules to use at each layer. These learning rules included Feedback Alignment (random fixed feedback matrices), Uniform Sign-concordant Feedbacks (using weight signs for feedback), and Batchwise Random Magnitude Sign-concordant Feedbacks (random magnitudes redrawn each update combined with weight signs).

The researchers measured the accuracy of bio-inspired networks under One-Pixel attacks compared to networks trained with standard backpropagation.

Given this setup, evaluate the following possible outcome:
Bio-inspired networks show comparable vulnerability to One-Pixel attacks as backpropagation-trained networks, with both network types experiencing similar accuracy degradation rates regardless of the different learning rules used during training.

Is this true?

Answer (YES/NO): NO